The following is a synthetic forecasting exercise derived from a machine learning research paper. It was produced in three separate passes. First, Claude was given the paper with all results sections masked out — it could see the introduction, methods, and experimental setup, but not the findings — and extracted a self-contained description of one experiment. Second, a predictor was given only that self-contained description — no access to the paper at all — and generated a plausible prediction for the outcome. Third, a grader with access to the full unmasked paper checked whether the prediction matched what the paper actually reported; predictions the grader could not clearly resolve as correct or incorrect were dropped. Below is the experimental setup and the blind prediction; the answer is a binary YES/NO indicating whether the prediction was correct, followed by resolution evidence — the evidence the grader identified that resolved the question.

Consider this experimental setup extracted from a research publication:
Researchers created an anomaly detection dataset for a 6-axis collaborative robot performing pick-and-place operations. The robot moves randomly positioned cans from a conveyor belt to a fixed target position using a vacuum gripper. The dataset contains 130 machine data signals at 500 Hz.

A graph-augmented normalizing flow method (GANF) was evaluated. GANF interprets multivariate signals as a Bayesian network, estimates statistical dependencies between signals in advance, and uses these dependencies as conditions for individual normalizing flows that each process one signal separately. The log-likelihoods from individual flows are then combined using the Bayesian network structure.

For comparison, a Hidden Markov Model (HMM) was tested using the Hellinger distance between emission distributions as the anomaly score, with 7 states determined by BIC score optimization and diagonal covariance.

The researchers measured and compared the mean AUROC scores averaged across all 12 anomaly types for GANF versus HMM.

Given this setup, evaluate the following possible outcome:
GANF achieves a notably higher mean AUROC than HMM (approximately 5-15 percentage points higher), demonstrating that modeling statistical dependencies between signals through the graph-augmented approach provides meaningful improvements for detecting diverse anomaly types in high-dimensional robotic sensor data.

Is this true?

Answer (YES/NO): NO